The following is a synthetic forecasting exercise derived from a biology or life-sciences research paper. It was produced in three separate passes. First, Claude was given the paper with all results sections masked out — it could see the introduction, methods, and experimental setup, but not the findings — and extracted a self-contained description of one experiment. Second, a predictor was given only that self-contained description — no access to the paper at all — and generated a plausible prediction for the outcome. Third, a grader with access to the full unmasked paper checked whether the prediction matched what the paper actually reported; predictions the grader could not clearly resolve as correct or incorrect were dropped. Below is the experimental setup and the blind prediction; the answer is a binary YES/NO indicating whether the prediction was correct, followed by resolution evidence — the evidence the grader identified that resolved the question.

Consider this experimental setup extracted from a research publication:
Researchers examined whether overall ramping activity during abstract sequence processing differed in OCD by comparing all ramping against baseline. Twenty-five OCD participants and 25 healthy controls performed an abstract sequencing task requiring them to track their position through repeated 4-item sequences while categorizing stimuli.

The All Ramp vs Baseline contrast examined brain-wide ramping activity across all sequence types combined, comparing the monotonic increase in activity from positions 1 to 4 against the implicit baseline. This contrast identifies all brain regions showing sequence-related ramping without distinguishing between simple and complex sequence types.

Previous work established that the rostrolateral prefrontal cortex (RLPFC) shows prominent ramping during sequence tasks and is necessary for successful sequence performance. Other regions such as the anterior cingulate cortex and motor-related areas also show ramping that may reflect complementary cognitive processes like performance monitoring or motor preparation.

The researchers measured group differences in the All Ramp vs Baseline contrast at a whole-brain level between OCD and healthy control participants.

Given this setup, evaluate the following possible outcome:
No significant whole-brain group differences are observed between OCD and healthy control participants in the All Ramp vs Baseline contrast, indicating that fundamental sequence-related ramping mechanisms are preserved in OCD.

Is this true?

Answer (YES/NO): NO